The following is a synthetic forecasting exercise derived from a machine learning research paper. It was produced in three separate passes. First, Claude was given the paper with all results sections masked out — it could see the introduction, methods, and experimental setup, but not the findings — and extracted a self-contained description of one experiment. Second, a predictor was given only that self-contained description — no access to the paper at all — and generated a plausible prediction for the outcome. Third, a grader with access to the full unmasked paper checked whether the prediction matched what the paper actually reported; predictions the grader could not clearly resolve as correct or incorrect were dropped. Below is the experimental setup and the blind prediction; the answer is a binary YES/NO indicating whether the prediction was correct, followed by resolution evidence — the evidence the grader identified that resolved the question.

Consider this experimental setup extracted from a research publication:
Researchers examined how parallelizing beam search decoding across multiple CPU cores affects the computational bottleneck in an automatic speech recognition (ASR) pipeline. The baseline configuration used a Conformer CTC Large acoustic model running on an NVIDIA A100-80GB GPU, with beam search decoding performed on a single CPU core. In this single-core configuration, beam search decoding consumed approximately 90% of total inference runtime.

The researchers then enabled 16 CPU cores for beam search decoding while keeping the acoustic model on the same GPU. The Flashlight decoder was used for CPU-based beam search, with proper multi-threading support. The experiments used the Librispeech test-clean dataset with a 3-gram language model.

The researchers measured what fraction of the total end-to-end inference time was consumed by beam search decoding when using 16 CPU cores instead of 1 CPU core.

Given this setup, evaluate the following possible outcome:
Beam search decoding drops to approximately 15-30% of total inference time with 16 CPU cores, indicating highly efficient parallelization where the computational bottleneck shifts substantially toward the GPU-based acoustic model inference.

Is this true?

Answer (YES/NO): NO